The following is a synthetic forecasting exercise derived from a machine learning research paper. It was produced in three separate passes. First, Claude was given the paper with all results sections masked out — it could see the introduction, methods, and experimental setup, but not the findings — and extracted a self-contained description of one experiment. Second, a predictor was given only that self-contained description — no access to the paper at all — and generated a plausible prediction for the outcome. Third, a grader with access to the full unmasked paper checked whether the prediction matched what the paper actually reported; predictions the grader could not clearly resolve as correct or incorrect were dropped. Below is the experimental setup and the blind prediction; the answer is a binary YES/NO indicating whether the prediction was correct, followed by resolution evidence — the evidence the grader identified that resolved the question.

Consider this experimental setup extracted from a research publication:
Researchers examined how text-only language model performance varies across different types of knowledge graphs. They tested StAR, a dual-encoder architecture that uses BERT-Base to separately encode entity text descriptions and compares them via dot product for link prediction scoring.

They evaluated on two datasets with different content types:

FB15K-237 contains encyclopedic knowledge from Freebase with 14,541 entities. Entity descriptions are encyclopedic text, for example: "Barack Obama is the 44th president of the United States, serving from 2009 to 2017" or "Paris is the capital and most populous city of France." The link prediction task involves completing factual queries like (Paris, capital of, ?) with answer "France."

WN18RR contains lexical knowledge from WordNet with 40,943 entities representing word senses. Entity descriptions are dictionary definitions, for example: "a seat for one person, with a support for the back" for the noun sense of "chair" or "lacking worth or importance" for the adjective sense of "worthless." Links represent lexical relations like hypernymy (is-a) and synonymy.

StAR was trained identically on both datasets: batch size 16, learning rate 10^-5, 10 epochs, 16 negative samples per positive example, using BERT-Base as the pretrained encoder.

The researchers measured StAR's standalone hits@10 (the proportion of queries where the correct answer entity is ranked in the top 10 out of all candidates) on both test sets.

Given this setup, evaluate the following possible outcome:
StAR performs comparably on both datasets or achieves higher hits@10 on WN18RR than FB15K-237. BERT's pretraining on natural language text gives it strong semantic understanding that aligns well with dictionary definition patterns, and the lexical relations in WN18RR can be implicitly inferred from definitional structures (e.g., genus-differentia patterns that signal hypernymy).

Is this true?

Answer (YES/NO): YES